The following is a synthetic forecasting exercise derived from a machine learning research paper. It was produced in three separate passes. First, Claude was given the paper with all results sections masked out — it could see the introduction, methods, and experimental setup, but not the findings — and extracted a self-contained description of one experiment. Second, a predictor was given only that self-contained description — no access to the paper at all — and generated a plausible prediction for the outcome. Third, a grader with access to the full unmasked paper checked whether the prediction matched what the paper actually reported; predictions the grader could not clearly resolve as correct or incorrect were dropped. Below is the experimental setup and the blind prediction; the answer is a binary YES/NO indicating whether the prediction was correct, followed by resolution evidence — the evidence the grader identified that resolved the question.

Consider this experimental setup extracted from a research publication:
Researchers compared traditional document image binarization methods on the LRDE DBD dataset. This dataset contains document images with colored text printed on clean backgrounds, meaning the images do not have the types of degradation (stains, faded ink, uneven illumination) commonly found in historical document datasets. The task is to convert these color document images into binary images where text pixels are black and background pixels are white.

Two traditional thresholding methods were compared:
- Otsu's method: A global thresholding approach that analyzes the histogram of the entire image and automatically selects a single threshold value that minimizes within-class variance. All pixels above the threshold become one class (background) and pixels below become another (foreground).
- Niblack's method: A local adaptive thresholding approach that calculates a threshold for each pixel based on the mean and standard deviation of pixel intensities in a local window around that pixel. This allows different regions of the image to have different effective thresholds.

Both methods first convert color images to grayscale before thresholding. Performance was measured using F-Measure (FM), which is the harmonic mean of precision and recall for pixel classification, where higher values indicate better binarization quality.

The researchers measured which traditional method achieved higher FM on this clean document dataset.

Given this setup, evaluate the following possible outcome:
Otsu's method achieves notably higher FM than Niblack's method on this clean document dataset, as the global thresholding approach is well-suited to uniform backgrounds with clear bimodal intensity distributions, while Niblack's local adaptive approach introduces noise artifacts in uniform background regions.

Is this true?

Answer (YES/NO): YES